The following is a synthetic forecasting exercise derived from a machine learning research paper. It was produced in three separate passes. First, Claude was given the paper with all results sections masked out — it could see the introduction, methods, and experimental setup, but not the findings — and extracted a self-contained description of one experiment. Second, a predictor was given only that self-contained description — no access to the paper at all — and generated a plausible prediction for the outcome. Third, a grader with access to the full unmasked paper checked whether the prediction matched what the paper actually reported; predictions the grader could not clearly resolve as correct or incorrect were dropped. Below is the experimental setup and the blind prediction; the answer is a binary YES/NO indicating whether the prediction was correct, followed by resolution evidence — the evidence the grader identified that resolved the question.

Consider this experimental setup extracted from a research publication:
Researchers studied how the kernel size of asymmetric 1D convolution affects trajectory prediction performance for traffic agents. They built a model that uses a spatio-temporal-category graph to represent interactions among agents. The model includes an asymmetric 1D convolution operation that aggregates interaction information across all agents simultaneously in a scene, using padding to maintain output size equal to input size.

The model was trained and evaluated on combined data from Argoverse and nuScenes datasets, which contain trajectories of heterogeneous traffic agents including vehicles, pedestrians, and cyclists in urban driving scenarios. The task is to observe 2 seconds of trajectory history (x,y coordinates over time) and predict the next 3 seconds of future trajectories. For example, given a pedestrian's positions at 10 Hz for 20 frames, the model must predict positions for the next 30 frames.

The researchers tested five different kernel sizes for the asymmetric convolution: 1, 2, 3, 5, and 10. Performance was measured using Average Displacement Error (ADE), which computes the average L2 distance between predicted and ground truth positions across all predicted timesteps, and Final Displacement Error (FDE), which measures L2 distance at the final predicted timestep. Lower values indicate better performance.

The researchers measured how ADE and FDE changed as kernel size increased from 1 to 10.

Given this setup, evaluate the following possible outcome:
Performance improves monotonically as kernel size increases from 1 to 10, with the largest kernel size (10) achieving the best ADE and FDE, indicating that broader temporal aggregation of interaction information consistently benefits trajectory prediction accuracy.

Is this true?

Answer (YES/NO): NO